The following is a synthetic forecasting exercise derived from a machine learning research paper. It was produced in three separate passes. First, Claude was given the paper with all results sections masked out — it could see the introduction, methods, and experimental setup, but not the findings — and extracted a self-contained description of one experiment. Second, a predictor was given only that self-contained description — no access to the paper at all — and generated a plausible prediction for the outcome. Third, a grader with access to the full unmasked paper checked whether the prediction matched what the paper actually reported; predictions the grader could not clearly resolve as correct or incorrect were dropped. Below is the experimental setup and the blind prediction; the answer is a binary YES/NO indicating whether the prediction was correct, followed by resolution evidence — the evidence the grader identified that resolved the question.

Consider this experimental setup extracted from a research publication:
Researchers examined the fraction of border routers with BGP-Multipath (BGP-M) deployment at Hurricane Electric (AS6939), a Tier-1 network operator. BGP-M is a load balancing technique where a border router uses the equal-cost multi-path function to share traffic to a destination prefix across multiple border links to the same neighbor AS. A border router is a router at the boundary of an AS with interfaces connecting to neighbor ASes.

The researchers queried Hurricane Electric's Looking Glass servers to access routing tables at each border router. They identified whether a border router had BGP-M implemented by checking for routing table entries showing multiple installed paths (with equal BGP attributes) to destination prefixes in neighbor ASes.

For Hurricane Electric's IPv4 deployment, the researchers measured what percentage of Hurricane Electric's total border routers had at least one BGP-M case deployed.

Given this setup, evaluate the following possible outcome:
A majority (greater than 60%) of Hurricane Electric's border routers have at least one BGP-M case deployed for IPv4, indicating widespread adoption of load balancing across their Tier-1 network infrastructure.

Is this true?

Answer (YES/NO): YES